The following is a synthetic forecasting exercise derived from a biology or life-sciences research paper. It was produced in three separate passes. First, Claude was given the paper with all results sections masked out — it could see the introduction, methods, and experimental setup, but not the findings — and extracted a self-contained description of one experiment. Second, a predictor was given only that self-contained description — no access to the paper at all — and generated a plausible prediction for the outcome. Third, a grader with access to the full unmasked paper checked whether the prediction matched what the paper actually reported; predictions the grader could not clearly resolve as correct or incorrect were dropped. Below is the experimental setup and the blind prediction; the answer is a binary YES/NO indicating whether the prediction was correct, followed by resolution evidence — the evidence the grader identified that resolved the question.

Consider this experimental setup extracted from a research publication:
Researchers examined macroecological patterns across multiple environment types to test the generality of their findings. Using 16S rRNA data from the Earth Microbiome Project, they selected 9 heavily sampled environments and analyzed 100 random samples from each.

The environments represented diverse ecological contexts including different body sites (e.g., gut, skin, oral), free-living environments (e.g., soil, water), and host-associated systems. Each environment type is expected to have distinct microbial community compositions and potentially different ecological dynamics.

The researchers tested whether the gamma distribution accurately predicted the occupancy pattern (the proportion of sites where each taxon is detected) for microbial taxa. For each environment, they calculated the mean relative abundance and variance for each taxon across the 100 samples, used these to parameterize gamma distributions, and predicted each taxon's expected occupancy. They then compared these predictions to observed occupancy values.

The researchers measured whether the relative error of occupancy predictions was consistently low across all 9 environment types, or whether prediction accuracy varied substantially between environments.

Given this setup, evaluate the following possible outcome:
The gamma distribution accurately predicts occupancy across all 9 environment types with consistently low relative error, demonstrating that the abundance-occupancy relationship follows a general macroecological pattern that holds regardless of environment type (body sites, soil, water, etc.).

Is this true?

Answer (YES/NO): YES